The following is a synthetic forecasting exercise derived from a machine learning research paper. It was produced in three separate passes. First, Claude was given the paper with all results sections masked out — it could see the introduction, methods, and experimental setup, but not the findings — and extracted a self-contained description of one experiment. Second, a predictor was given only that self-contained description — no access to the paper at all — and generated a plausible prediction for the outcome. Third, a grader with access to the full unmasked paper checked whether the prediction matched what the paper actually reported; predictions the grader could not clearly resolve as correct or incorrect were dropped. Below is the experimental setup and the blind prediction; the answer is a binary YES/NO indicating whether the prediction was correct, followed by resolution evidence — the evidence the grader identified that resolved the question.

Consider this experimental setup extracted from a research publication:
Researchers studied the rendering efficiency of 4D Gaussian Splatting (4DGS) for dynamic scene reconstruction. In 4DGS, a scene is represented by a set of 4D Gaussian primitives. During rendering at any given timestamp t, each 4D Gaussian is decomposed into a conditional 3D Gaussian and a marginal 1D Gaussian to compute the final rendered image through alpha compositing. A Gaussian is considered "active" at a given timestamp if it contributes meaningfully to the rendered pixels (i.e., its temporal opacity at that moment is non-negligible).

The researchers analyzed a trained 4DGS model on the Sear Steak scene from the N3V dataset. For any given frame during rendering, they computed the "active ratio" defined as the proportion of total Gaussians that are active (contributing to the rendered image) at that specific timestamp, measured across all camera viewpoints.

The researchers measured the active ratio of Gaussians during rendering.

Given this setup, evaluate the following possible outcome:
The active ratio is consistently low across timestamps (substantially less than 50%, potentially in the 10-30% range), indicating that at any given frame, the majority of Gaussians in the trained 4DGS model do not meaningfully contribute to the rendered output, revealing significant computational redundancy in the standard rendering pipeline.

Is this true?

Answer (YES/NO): YES